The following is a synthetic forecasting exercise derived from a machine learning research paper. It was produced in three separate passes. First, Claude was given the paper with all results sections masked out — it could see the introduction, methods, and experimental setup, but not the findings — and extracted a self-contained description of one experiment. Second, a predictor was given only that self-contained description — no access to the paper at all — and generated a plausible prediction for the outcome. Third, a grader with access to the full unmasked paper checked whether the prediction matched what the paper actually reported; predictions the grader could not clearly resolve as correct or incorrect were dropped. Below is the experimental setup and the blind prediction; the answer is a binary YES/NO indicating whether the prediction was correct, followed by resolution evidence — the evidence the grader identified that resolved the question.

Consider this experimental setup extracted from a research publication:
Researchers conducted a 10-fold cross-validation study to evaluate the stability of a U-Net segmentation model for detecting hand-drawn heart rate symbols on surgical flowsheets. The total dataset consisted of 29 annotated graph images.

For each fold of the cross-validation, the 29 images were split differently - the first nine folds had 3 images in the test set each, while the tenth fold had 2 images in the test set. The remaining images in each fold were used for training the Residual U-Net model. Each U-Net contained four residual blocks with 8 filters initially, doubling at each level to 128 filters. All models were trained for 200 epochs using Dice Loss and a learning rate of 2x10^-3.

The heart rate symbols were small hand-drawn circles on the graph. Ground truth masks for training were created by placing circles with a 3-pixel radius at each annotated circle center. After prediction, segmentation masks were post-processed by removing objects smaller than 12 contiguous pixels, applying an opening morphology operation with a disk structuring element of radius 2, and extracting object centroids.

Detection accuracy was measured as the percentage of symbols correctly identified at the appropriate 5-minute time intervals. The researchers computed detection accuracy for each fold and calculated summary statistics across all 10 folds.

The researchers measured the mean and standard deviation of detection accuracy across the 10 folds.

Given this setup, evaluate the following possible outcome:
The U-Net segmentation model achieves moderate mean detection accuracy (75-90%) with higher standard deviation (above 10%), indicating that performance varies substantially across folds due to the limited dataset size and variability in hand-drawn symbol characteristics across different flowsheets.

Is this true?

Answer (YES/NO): NO